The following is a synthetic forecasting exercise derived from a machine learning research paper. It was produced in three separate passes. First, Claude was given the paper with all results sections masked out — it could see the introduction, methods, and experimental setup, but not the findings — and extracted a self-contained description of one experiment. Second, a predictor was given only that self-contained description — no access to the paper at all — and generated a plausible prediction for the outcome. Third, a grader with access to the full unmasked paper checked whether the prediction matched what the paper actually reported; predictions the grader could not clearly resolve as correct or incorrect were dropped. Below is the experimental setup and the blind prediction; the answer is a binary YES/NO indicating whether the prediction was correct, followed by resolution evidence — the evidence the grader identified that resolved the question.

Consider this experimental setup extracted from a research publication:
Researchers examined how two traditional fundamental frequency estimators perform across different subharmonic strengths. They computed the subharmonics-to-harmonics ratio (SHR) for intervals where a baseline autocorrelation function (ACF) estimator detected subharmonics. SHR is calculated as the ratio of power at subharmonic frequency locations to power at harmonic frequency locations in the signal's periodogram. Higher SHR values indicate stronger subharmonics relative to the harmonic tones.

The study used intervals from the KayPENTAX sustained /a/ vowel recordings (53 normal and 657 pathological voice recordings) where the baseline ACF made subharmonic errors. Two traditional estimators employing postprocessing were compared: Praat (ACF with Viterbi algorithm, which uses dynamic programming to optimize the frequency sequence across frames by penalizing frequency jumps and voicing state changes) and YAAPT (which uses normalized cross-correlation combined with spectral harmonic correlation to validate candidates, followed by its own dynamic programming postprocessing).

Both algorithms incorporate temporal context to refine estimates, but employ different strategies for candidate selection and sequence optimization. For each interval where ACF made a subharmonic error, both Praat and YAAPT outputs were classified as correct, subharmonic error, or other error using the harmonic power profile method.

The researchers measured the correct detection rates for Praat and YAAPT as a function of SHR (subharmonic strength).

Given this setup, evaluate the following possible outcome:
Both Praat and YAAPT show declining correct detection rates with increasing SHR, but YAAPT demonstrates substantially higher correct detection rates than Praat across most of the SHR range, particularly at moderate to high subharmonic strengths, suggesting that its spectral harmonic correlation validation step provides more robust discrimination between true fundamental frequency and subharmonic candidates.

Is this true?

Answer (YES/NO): YES